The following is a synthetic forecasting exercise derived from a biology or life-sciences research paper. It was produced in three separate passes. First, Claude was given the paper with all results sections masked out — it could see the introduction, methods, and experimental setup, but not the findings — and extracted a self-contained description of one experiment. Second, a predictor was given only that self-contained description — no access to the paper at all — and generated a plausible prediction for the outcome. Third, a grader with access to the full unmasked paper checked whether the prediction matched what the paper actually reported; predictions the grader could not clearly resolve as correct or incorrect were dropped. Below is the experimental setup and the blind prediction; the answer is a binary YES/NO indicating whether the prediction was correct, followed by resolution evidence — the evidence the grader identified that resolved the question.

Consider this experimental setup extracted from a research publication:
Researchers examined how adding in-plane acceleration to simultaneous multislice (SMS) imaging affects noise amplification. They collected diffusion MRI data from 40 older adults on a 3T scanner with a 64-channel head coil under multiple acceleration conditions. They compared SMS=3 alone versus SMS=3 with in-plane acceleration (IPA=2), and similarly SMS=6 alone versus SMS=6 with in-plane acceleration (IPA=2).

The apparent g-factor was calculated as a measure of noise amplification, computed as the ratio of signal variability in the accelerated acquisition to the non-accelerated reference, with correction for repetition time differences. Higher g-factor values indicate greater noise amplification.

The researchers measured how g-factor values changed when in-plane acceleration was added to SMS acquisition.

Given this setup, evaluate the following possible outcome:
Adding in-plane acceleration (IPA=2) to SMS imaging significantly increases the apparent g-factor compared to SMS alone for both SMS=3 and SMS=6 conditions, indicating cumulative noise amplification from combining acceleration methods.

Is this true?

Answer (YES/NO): YES